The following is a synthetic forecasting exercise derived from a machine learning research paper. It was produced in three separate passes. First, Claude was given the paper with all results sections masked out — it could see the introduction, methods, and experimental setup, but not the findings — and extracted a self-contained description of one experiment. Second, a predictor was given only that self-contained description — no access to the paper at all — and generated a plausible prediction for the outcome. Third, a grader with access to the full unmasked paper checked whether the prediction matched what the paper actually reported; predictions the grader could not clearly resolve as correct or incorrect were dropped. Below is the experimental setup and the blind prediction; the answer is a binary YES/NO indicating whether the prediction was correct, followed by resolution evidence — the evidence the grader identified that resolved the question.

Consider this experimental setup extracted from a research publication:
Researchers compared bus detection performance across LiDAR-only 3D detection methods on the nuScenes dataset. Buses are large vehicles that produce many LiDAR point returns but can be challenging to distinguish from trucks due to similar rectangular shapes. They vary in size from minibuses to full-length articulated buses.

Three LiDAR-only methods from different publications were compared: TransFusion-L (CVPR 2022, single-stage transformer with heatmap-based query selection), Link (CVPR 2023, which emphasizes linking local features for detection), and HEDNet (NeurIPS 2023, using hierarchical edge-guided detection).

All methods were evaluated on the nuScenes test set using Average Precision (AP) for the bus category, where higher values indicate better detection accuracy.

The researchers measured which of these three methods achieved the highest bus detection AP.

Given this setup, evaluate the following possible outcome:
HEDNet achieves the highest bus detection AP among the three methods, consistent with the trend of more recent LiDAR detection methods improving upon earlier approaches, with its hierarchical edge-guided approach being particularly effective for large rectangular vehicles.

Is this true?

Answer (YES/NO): YES